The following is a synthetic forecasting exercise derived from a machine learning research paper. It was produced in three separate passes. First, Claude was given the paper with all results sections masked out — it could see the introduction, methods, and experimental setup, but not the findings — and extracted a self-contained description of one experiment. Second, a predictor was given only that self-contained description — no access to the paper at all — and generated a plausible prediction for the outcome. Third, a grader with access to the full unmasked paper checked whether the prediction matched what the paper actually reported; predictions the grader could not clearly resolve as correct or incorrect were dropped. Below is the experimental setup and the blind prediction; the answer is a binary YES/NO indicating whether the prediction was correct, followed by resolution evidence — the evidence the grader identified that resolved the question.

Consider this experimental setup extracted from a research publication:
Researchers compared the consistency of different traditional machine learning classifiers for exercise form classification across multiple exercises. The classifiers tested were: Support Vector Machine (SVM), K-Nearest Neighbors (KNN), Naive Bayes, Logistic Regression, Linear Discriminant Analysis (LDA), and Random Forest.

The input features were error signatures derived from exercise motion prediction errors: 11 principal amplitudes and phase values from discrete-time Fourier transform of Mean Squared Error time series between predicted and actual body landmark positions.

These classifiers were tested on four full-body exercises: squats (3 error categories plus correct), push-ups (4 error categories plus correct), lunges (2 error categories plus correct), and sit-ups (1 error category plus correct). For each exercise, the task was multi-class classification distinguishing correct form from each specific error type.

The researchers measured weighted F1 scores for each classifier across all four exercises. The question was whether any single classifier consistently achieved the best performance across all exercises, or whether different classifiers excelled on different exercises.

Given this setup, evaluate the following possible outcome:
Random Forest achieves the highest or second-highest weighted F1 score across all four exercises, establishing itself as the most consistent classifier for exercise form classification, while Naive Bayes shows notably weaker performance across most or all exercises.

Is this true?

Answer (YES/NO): YES